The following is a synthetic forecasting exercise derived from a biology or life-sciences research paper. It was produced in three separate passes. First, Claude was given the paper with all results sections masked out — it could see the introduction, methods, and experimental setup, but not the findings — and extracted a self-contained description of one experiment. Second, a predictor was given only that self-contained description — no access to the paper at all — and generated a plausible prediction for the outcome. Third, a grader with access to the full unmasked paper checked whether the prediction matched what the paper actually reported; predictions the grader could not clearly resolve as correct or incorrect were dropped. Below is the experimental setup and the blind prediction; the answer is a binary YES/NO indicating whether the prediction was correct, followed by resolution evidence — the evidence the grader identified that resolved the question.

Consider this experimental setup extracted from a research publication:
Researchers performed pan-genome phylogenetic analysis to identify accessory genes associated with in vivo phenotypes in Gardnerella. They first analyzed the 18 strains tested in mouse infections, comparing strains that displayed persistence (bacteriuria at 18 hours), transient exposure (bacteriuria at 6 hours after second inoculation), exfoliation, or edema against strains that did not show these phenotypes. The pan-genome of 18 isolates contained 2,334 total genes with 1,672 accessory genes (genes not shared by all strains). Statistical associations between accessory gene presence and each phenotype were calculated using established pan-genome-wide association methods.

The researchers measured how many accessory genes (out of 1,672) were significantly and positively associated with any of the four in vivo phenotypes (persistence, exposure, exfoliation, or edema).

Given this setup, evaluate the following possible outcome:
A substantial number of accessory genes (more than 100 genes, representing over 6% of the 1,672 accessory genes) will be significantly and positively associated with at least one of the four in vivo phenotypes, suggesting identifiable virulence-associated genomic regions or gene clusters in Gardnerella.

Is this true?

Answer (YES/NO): NO